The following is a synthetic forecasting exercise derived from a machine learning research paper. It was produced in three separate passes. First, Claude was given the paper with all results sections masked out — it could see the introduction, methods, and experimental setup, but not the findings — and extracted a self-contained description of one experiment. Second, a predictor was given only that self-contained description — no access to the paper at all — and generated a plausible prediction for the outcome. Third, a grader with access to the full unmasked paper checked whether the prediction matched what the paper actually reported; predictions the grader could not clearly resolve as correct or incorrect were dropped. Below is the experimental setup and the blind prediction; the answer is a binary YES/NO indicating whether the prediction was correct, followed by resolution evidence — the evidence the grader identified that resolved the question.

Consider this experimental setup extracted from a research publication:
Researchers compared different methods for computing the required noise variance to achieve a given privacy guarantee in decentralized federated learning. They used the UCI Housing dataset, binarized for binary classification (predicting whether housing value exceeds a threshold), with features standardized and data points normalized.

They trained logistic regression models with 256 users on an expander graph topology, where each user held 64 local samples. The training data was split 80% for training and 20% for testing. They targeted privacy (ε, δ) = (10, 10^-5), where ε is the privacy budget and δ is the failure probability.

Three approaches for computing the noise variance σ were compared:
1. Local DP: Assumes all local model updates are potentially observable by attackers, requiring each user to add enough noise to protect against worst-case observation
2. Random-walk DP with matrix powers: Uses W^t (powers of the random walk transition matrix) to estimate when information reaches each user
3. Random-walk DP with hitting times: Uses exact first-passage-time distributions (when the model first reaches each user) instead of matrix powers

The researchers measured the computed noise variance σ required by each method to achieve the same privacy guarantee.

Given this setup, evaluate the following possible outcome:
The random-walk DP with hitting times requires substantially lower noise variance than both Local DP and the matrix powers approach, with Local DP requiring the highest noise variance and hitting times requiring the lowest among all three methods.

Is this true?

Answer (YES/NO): NO